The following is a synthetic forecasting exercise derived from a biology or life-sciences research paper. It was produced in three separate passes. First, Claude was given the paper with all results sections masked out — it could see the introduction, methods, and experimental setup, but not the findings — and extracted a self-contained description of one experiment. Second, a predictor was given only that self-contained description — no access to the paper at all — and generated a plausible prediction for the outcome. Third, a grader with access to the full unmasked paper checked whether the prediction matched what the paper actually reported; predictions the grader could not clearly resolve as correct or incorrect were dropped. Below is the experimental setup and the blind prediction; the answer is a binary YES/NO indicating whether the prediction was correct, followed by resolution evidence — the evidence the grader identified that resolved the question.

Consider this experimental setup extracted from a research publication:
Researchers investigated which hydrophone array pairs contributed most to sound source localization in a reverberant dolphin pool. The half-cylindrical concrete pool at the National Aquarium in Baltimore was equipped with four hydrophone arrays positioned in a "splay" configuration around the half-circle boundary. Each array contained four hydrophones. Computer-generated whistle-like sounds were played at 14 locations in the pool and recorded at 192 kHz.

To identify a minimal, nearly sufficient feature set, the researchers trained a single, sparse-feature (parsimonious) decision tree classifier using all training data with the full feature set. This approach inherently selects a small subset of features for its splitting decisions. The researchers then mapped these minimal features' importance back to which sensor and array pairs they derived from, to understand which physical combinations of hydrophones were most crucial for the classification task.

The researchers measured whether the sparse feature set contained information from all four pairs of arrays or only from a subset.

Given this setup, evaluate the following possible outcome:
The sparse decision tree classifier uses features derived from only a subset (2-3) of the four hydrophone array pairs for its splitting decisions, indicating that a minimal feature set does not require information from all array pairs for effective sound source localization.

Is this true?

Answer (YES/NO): NO